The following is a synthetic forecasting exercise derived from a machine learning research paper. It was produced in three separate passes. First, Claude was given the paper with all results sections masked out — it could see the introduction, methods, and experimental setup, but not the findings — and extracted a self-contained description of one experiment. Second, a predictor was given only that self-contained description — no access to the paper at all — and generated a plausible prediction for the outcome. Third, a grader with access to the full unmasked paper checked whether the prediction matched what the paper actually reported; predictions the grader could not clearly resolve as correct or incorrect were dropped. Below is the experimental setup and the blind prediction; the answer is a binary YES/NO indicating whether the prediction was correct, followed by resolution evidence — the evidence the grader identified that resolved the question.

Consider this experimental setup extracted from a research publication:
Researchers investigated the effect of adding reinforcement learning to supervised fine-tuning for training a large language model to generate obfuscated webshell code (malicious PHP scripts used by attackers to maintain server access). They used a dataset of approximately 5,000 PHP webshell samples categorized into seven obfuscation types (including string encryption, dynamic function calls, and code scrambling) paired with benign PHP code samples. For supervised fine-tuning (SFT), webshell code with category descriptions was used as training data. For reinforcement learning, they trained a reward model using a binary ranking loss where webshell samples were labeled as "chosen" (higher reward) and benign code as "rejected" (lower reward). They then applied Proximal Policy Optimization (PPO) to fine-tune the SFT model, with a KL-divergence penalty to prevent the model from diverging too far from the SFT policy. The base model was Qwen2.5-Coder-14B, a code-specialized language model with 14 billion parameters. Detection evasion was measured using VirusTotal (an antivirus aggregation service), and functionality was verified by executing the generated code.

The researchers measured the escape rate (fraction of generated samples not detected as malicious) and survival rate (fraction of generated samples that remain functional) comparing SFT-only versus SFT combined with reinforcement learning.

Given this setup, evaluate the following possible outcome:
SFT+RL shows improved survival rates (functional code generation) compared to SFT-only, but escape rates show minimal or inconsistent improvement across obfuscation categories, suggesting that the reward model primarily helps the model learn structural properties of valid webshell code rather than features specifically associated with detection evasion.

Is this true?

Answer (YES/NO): NO